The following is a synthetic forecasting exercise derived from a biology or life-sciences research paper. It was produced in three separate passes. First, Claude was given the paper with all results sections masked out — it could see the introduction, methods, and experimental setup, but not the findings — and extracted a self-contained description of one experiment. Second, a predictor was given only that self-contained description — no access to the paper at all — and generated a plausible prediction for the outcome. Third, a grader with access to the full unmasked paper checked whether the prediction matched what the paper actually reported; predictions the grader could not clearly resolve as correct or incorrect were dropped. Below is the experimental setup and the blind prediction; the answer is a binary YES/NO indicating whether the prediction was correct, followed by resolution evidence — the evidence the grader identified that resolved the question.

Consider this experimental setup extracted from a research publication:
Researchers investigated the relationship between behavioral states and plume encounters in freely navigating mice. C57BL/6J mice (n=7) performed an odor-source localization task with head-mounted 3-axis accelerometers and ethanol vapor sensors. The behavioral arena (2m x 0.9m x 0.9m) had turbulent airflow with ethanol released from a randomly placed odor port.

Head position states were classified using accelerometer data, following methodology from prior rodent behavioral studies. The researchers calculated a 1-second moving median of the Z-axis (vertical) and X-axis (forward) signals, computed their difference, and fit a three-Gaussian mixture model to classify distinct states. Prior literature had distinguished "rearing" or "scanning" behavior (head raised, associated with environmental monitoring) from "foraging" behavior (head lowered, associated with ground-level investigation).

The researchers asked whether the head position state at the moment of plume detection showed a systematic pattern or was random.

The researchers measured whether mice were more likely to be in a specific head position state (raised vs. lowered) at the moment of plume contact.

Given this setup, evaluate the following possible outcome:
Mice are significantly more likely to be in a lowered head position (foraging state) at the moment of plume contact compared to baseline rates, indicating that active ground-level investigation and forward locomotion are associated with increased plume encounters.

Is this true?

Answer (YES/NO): NO